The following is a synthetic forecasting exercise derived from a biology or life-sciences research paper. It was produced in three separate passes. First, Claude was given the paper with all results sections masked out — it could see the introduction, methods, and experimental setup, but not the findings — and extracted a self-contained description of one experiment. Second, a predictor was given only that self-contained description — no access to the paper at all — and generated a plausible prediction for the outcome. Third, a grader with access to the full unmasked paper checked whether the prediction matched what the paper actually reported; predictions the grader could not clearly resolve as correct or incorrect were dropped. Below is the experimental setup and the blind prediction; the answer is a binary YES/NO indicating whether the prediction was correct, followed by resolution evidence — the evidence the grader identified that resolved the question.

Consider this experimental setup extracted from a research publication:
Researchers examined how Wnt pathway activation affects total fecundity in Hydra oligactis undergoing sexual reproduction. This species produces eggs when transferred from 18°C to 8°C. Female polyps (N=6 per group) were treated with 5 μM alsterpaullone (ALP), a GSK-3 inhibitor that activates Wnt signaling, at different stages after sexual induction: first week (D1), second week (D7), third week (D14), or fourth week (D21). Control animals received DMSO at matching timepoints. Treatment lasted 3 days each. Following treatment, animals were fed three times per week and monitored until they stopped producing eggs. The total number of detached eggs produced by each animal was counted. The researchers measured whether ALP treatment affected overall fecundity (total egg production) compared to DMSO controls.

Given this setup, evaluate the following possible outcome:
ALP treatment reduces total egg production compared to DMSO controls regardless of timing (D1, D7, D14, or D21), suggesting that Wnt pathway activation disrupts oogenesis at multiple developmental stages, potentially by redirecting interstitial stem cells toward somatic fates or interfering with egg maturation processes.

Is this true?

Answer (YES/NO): NO